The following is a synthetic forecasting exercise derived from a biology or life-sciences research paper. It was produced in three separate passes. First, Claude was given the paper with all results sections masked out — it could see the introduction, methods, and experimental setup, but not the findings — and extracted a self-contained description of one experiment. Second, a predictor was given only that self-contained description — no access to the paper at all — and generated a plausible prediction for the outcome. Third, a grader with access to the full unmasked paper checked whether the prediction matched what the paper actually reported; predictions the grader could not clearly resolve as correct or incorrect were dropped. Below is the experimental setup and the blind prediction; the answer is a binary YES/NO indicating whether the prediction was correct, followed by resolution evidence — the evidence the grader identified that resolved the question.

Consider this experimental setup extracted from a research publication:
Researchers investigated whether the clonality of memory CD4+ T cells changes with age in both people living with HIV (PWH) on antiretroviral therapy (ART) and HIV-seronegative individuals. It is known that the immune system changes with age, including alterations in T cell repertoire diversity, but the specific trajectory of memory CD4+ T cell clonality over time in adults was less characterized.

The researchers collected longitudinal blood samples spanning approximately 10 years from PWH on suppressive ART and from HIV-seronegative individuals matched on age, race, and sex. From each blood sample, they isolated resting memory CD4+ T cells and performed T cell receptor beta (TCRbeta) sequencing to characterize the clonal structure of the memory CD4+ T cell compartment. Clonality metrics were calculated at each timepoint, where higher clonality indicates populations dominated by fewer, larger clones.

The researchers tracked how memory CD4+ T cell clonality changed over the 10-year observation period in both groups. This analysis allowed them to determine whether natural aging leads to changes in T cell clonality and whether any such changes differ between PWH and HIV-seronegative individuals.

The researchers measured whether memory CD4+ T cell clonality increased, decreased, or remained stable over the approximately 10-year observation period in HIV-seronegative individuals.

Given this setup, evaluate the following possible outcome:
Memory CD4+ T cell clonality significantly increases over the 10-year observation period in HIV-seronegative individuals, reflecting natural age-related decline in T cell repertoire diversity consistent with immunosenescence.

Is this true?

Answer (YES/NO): NO